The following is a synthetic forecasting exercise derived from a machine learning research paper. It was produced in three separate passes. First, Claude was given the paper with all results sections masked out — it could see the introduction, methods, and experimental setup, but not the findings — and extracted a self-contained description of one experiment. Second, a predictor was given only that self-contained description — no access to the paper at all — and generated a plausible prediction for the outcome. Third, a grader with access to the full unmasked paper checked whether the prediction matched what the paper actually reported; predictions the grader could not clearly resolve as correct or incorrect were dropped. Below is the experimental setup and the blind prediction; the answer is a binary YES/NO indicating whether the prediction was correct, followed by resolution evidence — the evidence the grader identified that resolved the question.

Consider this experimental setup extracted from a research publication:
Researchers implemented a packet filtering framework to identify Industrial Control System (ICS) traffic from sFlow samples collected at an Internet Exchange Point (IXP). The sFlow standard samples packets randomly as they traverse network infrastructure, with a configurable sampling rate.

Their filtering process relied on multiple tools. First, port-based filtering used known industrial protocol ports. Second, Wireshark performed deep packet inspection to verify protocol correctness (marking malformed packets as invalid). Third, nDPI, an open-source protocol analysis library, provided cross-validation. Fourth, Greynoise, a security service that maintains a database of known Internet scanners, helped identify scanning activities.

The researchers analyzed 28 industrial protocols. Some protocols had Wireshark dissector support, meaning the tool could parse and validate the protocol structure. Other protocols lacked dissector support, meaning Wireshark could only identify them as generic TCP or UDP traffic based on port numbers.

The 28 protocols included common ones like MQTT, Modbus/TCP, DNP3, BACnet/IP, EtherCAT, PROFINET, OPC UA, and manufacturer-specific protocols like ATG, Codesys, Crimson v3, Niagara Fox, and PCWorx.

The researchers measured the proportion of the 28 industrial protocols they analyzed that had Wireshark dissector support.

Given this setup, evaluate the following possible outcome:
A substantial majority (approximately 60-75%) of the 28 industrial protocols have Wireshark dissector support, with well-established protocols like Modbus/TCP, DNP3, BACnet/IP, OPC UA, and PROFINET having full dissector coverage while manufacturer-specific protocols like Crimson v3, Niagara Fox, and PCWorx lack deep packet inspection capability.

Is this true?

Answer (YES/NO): YES